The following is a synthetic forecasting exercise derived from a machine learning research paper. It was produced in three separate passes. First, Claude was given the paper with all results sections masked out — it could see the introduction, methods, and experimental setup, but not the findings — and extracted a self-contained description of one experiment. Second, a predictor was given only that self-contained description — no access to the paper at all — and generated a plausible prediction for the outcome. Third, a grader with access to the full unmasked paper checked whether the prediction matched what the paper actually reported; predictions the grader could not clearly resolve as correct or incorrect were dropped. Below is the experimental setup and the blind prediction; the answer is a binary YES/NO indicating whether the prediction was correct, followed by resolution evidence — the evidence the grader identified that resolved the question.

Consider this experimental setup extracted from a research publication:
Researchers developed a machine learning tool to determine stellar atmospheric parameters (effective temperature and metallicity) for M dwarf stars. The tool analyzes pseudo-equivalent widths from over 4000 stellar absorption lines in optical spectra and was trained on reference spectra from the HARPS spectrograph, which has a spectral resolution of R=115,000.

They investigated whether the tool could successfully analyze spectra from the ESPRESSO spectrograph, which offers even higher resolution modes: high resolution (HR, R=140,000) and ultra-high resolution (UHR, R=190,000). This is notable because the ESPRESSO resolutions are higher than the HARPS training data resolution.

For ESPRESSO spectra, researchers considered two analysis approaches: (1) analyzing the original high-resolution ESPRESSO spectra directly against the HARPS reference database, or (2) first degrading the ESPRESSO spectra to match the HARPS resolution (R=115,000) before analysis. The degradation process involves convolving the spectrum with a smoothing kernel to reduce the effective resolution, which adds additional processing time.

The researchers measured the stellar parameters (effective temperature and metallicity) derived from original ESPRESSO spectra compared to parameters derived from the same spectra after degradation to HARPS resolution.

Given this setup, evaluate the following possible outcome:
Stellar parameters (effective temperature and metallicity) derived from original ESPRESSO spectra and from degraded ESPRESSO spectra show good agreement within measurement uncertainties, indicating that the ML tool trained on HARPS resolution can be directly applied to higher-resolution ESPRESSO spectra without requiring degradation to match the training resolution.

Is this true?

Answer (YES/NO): YES